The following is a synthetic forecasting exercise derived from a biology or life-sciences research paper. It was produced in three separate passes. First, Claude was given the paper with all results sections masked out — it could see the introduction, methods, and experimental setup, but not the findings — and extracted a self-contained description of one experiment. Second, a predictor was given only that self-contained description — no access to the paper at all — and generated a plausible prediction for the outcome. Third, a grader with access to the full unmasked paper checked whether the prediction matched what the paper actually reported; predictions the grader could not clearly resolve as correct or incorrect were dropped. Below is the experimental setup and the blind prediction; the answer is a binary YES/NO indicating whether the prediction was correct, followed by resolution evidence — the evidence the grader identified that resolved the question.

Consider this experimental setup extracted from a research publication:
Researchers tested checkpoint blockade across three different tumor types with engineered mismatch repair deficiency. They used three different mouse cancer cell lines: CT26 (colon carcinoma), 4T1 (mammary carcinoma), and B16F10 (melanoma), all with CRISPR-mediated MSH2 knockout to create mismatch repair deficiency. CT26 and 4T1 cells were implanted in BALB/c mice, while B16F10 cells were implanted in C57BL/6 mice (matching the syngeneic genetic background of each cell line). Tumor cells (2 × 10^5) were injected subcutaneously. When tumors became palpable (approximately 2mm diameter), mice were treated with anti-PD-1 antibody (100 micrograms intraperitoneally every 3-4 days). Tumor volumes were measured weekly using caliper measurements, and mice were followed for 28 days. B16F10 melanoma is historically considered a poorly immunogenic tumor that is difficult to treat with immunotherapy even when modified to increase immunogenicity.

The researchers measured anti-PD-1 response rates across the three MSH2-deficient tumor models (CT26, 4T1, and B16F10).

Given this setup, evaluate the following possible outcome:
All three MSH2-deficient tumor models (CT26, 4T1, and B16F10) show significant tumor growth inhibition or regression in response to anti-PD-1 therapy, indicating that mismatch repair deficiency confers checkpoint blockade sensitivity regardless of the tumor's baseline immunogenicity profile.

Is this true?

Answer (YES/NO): NO